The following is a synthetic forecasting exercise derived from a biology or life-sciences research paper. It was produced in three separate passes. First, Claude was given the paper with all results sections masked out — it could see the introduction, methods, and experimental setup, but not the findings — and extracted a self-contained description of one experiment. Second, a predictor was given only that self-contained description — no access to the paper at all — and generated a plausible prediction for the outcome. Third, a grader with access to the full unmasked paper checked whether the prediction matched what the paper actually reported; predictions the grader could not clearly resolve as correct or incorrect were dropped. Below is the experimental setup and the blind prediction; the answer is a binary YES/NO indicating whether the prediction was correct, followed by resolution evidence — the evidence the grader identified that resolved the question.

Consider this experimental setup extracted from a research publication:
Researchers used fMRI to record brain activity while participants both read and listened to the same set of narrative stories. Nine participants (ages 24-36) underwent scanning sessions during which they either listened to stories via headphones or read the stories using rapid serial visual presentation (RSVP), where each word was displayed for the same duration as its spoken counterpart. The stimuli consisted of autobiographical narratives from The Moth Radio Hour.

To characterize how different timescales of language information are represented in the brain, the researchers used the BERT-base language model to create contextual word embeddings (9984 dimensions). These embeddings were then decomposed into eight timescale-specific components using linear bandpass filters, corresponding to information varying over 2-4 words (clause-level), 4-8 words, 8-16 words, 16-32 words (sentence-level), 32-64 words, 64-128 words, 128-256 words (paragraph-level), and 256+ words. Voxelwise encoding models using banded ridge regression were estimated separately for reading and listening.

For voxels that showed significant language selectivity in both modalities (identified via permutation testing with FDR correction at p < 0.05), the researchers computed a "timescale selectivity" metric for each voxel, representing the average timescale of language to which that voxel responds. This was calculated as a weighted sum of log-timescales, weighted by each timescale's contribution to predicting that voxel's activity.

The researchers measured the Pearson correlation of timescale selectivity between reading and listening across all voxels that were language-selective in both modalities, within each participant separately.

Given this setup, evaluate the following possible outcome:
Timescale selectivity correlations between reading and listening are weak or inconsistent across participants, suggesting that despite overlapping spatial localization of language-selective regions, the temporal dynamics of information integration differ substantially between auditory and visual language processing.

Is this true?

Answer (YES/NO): NO